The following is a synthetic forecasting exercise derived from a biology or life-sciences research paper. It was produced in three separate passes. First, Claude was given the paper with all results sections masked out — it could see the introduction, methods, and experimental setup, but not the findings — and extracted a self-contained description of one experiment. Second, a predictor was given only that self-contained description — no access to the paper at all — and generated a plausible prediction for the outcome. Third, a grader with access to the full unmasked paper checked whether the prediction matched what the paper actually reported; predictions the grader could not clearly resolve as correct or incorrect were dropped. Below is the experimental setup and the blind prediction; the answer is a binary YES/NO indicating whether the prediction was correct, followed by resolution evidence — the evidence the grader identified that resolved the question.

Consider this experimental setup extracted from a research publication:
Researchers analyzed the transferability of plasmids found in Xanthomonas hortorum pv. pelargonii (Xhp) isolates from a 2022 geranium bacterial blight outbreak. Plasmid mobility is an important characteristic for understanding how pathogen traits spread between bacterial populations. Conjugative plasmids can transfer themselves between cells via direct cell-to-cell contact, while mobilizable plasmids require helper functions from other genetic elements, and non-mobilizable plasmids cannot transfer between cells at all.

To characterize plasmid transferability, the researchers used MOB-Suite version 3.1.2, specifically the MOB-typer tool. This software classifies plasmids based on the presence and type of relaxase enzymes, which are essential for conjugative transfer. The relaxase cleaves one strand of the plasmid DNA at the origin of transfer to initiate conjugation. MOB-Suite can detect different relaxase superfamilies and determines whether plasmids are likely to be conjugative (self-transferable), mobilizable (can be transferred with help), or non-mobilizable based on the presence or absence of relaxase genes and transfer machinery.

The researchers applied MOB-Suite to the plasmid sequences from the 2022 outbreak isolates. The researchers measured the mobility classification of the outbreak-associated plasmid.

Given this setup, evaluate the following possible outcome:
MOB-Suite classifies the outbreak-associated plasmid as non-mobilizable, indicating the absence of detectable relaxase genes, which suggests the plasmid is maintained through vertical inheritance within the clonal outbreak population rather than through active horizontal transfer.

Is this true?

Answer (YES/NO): NO